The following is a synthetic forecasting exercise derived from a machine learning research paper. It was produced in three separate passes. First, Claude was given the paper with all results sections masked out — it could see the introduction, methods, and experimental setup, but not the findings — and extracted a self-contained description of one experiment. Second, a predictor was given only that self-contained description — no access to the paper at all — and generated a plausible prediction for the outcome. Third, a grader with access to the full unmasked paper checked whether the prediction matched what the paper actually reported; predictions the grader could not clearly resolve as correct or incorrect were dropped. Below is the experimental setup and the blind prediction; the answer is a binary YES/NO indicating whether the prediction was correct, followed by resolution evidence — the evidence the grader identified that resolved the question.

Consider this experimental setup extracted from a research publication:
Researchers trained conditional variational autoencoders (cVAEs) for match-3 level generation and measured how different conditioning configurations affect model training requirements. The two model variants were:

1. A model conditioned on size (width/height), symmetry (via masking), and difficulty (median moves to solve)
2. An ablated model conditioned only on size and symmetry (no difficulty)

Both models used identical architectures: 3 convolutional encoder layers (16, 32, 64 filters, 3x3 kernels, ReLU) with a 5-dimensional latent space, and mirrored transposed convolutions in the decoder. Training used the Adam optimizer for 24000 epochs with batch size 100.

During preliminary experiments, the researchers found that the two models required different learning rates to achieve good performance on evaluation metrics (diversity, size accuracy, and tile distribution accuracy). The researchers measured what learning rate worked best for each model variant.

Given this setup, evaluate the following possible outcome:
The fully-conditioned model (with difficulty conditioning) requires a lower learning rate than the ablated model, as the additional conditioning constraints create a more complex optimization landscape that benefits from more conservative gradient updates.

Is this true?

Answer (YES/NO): NO